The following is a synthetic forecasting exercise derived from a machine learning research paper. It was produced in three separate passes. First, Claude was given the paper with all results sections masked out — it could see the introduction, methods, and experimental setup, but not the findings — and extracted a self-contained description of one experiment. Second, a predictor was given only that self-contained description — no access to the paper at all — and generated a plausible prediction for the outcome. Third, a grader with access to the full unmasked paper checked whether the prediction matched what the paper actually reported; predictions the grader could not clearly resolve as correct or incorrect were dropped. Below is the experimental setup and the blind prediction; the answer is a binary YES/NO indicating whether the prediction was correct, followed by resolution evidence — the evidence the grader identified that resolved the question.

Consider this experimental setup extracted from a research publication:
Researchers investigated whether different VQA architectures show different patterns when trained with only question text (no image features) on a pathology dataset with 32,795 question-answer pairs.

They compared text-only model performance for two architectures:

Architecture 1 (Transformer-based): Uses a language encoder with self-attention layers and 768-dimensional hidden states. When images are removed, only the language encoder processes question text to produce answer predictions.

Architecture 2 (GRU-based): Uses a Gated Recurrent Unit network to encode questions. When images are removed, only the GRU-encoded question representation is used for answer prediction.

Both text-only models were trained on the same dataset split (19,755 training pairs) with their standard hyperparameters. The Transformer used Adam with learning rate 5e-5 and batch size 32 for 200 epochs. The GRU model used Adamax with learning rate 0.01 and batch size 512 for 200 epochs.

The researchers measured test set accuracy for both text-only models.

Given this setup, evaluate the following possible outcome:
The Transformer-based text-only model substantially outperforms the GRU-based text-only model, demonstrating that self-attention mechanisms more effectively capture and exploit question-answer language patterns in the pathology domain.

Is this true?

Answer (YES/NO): NO